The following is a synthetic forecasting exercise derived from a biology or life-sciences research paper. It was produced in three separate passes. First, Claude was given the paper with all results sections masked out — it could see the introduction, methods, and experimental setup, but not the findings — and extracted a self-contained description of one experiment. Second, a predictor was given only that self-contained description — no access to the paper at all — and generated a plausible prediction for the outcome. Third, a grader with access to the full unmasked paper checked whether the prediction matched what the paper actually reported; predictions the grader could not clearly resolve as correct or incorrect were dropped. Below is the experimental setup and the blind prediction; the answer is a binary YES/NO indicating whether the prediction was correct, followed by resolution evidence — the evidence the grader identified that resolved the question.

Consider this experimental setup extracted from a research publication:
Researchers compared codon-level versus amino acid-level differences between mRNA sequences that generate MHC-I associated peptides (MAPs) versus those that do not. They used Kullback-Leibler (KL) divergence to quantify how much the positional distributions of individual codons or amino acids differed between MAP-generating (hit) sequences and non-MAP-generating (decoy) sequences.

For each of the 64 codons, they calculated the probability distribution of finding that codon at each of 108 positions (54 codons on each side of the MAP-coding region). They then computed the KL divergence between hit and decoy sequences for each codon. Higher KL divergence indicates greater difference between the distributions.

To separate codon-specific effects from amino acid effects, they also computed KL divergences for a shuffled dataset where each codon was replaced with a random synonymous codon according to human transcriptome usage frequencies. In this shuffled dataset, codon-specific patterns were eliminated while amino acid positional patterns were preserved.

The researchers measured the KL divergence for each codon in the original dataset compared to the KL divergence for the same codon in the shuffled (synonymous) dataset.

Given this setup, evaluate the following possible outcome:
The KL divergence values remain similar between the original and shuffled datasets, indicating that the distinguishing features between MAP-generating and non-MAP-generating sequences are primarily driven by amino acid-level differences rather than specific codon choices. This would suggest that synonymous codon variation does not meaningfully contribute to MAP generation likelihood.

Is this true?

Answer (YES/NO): NO